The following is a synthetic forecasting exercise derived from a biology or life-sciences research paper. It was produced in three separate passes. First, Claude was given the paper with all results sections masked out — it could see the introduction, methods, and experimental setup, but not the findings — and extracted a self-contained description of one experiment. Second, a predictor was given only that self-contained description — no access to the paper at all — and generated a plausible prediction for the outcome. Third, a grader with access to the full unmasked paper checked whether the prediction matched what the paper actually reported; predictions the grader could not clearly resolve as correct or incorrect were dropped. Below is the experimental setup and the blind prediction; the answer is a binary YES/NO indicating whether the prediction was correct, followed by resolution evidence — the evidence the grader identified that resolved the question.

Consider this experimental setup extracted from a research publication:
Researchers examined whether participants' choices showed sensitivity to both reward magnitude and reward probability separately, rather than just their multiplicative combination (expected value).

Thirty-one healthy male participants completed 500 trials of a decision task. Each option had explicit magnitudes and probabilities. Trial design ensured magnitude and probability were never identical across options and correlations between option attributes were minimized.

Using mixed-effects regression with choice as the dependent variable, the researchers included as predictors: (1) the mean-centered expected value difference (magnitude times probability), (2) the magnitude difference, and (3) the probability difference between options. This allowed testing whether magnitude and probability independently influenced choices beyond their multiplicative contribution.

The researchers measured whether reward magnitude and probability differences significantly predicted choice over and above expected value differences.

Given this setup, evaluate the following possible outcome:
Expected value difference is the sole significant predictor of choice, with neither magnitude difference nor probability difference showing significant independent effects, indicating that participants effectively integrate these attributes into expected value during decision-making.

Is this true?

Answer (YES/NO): NO